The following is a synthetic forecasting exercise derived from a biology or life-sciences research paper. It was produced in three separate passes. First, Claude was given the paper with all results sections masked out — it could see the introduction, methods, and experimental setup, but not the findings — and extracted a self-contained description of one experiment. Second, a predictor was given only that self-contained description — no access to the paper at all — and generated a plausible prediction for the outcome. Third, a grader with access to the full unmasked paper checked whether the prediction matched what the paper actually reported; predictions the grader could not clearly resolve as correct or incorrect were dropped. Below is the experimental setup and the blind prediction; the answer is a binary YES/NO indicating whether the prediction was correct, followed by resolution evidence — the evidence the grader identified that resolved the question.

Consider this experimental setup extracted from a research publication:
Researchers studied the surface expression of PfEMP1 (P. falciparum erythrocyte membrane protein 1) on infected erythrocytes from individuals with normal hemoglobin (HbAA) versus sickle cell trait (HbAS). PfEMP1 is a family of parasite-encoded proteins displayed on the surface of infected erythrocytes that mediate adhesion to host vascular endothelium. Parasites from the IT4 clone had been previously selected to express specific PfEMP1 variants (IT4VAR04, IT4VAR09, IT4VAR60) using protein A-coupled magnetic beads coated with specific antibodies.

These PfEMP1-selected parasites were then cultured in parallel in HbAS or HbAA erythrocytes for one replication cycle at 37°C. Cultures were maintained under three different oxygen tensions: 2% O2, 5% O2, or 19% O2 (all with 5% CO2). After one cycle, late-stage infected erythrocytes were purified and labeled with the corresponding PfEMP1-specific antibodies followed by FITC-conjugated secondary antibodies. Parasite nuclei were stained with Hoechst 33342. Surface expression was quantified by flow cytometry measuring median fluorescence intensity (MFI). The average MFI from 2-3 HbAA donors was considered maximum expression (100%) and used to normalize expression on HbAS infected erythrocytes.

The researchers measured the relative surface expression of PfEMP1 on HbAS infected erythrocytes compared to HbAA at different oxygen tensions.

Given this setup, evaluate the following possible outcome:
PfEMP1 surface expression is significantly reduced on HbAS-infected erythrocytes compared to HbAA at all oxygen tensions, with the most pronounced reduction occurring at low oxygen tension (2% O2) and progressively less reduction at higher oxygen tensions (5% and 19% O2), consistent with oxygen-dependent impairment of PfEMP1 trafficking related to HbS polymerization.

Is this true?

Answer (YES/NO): NO